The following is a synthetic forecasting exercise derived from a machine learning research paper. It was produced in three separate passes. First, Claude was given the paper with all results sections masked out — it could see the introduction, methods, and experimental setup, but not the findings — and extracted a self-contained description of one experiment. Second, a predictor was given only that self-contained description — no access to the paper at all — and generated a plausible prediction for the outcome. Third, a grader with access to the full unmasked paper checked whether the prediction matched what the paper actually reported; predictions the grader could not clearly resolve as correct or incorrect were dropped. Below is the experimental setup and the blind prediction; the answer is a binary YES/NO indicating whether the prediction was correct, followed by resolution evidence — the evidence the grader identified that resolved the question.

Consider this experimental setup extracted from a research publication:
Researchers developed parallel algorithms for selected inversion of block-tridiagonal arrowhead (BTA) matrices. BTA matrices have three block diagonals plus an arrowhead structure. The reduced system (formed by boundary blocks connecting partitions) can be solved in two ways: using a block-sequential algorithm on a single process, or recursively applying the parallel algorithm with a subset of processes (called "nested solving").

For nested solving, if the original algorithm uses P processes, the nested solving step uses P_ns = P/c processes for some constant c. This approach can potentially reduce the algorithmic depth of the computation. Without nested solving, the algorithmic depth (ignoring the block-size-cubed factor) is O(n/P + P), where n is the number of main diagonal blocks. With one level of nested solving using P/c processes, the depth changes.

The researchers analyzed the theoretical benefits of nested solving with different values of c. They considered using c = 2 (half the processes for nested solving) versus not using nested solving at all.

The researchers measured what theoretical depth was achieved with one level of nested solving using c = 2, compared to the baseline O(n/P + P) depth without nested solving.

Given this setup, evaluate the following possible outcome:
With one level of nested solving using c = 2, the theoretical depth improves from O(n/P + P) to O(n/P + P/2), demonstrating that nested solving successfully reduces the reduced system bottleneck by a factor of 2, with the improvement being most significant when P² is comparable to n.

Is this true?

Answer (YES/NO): NO